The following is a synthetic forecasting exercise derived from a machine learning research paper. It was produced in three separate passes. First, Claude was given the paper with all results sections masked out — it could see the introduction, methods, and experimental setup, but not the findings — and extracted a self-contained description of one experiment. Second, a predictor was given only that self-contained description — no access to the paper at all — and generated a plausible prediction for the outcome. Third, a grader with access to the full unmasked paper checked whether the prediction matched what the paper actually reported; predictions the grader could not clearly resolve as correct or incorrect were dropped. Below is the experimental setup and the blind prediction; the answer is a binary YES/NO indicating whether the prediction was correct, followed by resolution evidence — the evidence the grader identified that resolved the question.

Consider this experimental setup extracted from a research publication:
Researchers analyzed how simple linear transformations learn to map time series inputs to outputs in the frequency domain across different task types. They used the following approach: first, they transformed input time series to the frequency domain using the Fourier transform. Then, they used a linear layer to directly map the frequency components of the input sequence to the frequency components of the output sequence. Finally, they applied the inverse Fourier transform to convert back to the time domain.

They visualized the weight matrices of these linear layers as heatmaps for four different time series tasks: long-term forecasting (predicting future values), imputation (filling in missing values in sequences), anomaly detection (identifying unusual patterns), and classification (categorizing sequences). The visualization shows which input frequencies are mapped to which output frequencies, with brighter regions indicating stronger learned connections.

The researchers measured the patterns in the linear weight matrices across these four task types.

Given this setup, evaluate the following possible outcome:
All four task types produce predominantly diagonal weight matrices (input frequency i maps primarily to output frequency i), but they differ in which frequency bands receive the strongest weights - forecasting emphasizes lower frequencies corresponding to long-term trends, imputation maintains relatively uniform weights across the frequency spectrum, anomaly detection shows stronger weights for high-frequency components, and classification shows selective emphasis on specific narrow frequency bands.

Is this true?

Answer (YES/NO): NO